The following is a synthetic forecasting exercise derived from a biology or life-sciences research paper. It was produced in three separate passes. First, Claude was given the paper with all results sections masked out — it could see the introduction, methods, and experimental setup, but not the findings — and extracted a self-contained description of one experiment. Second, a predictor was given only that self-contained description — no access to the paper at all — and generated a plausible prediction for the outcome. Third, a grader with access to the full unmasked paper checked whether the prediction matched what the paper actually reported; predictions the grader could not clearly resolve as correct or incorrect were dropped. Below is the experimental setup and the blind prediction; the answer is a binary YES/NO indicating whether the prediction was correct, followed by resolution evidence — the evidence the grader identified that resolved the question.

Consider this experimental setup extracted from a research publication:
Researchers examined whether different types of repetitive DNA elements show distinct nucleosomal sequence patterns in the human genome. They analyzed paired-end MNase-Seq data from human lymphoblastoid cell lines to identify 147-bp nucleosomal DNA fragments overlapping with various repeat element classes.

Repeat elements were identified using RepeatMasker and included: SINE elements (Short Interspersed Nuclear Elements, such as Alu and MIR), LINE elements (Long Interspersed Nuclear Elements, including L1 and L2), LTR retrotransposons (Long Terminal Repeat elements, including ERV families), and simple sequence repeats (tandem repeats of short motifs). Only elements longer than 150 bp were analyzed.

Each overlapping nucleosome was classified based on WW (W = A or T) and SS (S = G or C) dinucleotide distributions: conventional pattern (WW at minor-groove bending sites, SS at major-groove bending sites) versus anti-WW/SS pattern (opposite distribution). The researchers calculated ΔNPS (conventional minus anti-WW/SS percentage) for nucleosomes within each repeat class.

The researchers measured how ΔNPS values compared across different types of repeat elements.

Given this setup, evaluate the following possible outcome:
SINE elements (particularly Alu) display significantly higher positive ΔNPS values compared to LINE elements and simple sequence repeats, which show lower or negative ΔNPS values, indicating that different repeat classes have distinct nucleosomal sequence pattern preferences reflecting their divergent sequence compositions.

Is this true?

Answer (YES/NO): NO